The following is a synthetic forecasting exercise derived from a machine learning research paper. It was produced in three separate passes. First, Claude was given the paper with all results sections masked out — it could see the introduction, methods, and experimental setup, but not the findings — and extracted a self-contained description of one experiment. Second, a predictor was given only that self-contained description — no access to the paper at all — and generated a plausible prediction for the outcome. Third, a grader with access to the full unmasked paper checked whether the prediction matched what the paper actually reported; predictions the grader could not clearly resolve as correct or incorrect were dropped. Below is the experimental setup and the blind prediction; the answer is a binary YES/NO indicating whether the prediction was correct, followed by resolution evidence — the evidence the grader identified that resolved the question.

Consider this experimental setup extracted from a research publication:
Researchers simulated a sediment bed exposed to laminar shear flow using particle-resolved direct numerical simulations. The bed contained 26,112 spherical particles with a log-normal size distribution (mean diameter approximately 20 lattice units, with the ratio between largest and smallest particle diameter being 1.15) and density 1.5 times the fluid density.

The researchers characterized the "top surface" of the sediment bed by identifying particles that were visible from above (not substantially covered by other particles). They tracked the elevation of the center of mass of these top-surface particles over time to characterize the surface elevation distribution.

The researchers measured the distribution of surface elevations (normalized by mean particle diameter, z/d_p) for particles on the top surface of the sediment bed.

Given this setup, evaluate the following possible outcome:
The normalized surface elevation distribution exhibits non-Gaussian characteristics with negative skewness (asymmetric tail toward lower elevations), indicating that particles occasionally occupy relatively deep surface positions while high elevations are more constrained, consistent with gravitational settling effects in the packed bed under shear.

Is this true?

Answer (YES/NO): YES